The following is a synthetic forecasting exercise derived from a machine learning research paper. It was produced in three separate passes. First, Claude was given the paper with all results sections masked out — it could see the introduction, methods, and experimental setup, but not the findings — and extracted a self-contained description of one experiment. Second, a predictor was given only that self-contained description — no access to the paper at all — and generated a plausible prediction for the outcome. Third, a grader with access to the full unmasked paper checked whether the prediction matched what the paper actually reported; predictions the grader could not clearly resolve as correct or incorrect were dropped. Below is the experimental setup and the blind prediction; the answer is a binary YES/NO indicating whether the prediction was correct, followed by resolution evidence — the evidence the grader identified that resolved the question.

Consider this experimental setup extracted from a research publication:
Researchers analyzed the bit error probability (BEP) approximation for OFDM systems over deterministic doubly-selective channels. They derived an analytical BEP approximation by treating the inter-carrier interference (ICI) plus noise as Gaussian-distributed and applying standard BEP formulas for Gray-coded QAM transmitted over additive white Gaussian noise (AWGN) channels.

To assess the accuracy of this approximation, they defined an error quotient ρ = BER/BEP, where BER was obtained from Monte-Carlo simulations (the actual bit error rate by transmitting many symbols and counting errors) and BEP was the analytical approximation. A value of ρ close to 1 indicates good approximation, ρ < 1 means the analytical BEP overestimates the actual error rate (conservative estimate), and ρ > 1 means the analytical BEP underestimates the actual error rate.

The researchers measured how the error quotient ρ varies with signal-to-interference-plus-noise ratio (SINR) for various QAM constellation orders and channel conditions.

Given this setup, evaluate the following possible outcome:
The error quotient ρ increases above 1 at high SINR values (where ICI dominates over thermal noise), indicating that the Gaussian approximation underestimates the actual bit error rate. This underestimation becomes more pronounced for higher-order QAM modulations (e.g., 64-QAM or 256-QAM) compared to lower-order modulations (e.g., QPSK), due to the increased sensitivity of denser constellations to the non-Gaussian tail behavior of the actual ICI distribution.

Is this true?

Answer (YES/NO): NO